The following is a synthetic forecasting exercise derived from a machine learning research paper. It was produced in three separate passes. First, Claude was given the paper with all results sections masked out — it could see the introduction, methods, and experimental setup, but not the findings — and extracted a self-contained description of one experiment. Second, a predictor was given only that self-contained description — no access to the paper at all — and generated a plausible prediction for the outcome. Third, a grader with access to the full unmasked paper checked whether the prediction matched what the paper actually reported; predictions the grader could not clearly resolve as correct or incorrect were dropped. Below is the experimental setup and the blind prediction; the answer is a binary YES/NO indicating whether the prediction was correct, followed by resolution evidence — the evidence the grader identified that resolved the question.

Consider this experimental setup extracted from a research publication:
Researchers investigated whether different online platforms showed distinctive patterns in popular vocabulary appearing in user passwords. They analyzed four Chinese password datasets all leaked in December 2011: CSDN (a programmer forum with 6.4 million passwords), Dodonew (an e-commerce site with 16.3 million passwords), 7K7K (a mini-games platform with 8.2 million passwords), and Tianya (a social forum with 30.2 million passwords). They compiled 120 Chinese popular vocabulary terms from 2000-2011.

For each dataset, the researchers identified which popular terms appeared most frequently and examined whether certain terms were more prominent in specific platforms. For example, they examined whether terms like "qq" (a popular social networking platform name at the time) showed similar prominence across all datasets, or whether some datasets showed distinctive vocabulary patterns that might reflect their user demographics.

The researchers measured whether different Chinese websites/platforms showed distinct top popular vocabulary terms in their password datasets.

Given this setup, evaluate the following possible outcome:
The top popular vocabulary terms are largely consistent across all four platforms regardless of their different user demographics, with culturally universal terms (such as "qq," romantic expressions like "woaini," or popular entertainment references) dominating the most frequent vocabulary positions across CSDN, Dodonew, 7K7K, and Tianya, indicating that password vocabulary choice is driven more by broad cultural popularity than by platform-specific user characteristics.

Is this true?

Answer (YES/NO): NO